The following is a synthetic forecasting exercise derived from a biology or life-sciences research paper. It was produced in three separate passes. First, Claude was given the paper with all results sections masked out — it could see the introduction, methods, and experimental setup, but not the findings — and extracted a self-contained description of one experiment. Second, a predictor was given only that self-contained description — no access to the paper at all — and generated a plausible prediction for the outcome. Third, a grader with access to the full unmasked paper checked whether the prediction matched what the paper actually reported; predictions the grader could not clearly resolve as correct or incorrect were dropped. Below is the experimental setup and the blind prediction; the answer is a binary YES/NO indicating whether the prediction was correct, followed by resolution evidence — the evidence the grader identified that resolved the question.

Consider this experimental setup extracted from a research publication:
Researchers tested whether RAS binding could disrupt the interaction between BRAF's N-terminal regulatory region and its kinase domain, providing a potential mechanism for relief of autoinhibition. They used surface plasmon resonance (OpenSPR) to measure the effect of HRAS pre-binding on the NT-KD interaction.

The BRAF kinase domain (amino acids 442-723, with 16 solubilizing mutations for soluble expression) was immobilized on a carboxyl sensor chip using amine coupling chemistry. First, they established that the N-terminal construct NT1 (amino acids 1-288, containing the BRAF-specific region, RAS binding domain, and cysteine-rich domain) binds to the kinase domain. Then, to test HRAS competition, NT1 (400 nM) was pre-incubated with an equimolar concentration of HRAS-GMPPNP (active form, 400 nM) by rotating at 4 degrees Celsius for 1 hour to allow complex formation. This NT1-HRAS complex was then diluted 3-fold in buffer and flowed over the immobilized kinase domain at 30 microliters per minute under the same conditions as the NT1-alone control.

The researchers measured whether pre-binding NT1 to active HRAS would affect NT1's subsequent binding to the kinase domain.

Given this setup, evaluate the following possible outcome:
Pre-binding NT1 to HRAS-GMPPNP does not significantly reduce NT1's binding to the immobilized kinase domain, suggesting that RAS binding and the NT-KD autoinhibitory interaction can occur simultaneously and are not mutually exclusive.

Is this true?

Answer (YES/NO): NO